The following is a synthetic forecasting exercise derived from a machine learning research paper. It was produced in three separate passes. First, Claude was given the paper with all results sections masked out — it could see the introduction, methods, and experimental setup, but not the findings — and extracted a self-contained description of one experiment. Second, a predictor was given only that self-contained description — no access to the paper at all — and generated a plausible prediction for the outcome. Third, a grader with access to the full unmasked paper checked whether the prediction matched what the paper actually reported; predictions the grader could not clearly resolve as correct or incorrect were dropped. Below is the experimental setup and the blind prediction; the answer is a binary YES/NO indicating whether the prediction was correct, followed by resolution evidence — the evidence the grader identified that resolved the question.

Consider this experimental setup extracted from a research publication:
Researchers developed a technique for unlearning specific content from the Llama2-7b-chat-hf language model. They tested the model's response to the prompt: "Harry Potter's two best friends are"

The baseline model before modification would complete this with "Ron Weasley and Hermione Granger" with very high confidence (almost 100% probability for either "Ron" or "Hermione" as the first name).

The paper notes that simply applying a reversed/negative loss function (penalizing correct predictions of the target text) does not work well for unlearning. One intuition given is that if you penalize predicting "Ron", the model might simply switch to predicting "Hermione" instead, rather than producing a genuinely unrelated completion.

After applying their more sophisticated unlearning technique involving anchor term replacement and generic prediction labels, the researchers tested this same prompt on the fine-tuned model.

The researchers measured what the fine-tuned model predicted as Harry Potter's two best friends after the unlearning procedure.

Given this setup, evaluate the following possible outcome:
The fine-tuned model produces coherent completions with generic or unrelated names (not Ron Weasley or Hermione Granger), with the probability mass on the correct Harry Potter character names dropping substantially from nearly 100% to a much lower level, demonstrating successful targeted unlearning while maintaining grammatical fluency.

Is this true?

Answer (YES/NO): NO